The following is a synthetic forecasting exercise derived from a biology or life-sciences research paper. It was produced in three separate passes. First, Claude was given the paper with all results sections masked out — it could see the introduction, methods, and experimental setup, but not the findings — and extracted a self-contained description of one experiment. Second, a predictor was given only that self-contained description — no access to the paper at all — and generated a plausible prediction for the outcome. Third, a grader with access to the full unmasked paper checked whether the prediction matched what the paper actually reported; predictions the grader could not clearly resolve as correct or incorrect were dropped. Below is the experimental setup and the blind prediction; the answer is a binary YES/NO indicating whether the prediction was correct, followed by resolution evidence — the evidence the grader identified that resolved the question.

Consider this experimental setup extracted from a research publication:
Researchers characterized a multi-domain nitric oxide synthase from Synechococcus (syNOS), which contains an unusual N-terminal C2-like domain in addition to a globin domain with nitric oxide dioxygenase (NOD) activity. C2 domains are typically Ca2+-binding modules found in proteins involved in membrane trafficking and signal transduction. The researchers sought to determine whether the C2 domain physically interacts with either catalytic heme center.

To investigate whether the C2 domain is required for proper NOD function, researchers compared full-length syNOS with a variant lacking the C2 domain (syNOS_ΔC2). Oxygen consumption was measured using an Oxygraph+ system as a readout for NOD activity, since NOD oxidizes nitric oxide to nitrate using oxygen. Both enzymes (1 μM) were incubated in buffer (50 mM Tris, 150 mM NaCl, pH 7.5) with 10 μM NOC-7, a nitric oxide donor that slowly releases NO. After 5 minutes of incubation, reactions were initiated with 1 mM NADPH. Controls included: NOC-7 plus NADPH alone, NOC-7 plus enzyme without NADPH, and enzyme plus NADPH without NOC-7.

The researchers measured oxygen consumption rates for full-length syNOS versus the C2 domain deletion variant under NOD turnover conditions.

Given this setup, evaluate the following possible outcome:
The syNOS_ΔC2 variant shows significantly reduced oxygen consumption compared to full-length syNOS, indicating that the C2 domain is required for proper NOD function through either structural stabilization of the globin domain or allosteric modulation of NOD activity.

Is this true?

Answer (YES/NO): NO